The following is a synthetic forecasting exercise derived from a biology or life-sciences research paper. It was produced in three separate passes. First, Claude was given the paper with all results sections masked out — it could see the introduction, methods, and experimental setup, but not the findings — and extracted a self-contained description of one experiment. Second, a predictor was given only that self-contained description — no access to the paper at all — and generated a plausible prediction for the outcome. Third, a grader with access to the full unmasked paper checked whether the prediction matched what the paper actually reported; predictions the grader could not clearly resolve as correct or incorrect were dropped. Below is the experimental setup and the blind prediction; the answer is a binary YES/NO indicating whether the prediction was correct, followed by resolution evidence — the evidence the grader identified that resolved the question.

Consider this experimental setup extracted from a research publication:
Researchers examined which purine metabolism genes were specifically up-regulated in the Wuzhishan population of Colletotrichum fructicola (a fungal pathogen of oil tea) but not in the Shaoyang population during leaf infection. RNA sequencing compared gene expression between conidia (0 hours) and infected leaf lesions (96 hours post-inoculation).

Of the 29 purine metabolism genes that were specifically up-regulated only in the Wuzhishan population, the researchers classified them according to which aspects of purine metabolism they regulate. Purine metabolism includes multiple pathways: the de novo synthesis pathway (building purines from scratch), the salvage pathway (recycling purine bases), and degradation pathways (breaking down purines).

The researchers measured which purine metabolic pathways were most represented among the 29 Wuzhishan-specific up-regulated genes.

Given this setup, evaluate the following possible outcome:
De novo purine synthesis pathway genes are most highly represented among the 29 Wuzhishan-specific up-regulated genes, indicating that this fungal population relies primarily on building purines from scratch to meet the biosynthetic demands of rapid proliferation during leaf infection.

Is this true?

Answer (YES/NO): YES